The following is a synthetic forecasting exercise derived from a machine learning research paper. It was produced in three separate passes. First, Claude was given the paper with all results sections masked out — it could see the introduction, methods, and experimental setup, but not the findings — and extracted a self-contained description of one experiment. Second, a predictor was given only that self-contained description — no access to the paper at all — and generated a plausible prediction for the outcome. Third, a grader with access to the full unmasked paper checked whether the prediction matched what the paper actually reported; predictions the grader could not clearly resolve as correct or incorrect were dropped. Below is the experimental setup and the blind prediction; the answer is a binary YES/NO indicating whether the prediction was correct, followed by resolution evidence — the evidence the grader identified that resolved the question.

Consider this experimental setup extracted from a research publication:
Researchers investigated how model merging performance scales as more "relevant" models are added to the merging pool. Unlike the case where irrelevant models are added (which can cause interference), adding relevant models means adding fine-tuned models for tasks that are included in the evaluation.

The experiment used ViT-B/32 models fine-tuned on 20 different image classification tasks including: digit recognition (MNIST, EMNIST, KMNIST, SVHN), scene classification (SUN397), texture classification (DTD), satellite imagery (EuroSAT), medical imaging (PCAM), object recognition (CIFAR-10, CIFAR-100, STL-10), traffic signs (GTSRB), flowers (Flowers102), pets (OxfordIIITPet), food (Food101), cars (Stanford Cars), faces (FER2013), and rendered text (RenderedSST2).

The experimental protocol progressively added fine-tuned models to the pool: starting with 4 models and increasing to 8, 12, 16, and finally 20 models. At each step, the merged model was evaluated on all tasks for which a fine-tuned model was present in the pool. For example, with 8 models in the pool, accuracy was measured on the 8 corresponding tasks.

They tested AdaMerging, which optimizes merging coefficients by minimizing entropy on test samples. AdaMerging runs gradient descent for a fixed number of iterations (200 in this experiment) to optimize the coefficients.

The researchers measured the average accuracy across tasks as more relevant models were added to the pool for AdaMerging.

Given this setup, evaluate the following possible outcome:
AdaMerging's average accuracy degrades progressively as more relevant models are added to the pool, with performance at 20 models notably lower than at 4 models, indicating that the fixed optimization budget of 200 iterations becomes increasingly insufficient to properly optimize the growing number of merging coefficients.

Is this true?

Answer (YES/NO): NO